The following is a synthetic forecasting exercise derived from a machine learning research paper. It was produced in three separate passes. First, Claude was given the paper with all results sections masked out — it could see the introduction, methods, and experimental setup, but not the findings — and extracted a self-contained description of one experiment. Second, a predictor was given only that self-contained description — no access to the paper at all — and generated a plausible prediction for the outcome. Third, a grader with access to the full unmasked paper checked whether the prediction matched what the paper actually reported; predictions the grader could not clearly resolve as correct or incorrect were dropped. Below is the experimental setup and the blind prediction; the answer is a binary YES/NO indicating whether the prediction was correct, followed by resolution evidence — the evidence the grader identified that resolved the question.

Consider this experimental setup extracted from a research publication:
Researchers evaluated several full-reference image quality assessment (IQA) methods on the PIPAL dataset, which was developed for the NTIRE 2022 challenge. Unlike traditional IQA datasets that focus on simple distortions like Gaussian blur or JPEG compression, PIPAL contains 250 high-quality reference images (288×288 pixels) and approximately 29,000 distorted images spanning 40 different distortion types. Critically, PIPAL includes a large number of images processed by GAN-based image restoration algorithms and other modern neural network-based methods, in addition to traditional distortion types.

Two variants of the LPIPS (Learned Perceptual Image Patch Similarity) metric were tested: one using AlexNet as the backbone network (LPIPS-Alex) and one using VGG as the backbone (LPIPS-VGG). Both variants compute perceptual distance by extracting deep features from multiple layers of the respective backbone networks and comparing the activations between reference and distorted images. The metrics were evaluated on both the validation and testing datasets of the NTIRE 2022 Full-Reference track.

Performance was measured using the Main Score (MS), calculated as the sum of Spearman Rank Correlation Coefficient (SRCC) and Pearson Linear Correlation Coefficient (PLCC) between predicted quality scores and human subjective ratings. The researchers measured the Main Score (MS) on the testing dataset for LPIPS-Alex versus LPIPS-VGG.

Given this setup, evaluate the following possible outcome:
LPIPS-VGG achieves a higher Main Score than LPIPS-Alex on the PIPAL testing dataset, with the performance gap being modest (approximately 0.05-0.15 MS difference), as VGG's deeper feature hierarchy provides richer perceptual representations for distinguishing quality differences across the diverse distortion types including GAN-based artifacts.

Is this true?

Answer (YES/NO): YES